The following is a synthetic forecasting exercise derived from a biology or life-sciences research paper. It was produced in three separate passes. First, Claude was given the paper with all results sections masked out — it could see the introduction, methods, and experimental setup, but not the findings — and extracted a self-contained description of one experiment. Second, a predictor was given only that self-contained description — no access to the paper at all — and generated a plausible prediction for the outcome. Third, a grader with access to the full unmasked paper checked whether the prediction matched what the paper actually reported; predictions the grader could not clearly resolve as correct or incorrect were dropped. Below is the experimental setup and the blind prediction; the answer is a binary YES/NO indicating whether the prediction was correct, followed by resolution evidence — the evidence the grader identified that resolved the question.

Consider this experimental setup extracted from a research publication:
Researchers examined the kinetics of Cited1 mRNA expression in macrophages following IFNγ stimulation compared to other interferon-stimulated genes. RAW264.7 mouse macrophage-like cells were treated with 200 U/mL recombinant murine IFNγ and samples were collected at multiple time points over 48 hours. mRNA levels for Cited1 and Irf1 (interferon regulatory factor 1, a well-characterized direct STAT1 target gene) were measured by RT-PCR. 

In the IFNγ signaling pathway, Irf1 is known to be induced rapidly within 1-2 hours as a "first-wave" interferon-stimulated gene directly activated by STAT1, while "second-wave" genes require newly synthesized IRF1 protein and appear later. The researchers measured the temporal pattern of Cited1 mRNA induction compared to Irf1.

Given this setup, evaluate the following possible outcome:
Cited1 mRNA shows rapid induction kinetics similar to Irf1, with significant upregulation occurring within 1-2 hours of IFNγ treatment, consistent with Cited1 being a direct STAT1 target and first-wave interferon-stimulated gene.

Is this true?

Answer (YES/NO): NO